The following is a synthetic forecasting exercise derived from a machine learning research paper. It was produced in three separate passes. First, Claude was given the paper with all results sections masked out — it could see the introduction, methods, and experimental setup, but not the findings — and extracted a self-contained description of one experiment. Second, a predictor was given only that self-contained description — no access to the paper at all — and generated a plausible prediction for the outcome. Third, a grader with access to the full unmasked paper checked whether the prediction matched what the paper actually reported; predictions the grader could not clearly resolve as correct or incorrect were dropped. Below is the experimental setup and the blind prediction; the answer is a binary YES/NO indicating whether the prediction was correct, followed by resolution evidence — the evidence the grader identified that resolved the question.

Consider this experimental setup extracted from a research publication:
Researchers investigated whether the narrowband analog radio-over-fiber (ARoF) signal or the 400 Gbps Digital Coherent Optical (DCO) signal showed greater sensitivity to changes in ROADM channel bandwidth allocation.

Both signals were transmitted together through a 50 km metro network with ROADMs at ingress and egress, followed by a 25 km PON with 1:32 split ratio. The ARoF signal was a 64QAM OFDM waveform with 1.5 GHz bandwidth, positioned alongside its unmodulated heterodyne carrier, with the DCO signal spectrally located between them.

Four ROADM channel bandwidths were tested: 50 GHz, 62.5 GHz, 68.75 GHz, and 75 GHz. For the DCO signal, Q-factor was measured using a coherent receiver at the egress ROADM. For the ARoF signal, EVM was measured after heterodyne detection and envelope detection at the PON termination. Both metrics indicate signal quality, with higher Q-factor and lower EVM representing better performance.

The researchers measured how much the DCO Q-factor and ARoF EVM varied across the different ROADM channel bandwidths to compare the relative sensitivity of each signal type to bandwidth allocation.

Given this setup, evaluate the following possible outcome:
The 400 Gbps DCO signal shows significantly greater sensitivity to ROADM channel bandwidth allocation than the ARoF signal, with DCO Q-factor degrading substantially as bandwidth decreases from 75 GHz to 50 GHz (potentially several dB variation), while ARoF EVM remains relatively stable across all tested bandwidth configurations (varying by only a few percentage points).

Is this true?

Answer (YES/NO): NO